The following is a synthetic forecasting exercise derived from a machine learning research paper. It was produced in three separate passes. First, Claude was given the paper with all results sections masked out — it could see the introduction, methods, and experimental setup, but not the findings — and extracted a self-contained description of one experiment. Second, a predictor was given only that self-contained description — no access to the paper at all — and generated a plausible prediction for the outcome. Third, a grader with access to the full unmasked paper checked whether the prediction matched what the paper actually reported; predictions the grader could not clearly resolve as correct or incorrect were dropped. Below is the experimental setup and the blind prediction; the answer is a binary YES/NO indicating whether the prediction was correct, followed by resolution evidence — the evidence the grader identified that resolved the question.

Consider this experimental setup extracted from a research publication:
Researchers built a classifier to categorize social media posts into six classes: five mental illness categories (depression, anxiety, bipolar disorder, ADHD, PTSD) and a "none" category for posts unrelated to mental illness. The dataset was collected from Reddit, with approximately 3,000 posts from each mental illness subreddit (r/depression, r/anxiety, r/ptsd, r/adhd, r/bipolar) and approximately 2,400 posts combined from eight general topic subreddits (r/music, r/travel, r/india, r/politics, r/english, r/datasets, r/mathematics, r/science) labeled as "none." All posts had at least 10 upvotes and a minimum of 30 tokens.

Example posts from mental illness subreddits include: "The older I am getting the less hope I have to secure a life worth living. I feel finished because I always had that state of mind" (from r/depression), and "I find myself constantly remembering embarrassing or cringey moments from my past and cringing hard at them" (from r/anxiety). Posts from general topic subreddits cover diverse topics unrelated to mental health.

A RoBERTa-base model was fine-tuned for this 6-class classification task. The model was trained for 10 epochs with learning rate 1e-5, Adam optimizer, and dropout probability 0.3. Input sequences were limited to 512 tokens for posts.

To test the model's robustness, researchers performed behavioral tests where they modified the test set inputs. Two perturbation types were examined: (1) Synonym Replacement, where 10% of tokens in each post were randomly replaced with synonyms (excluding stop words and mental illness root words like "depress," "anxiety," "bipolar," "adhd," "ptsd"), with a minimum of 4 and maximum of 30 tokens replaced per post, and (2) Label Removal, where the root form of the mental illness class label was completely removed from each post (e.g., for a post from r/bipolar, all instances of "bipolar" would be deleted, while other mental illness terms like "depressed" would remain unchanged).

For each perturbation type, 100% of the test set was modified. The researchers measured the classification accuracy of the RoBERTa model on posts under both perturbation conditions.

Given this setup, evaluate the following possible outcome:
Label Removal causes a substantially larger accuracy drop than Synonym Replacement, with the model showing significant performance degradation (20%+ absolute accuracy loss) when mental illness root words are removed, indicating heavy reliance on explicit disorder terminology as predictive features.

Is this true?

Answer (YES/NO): NO